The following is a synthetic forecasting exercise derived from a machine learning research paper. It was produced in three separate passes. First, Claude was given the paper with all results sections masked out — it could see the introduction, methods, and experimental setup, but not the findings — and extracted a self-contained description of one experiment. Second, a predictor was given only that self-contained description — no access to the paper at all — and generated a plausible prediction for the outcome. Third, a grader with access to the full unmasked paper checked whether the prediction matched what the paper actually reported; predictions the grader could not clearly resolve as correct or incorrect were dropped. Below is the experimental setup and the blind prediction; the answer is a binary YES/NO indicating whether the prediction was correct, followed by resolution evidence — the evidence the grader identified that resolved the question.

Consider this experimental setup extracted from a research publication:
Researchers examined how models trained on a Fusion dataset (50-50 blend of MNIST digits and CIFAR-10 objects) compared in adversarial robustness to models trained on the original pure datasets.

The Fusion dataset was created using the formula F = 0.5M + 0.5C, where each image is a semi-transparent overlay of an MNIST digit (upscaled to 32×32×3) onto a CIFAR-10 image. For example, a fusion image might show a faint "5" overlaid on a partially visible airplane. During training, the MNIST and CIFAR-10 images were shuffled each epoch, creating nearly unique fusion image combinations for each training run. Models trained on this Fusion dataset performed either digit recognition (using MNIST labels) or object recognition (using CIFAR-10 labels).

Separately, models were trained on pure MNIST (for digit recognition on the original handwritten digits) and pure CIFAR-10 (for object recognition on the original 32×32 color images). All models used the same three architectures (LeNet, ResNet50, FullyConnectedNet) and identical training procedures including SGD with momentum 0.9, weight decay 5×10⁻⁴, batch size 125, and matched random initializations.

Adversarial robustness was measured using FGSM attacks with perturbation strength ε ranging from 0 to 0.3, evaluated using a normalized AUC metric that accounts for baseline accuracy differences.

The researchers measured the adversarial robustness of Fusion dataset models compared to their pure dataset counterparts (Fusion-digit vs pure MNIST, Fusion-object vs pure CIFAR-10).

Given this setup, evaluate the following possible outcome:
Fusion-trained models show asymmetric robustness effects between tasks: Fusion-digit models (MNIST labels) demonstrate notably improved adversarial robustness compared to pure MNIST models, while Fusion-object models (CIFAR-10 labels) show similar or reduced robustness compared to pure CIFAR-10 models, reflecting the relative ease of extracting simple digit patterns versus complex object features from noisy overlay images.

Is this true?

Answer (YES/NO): NO